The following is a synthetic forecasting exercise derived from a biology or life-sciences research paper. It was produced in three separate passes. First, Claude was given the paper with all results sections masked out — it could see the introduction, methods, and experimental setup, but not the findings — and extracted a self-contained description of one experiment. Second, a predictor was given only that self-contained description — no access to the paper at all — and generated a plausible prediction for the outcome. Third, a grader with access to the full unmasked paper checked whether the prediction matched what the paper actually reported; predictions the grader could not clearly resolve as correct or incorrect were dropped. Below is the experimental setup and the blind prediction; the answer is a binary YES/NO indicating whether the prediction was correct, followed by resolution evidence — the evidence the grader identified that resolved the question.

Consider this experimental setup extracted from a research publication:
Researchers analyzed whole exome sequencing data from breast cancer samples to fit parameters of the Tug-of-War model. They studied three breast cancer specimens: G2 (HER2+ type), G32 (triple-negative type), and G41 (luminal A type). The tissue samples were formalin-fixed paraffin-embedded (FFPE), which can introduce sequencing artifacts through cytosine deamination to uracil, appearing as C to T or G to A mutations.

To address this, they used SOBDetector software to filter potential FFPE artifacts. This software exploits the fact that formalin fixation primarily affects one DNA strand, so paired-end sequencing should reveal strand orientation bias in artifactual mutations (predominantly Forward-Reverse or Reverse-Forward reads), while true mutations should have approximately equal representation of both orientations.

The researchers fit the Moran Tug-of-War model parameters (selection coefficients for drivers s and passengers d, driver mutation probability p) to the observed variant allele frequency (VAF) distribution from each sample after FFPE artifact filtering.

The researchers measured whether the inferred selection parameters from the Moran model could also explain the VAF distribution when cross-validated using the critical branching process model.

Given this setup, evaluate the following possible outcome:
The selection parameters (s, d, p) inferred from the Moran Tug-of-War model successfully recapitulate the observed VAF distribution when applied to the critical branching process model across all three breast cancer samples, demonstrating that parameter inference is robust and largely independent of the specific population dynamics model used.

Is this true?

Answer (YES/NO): YES